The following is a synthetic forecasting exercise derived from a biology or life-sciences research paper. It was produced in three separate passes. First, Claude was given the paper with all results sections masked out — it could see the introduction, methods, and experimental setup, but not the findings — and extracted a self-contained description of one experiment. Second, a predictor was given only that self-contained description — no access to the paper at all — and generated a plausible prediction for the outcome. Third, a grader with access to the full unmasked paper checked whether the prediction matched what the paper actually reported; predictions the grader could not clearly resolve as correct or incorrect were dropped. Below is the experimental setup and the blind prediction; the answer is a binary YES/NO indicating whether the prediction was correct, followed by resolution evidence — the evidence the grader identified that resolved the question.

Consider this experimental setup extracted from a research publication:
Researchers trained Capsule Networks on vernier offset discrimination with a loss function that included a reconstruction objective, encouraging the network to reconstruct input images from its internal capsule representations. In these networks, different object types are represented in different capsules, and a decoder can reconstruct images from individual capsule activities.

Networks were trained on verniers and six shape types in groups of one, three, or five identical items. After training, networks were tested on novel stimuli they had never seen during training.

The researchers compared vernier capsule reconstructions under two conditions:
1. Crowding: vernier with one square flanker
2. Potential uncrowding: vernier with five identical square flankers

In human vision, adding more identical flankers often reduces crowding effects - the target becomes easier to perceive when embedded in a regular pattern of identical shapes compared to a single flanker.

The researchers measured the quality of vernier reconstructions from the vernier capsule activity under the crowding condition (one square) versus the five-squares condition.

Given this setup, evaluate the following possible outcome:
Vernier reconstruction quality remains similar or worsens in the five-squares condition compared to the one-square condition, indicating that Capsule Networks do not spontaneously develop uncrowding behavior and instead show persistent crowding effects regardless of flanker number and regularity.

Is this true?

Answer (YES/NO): NO